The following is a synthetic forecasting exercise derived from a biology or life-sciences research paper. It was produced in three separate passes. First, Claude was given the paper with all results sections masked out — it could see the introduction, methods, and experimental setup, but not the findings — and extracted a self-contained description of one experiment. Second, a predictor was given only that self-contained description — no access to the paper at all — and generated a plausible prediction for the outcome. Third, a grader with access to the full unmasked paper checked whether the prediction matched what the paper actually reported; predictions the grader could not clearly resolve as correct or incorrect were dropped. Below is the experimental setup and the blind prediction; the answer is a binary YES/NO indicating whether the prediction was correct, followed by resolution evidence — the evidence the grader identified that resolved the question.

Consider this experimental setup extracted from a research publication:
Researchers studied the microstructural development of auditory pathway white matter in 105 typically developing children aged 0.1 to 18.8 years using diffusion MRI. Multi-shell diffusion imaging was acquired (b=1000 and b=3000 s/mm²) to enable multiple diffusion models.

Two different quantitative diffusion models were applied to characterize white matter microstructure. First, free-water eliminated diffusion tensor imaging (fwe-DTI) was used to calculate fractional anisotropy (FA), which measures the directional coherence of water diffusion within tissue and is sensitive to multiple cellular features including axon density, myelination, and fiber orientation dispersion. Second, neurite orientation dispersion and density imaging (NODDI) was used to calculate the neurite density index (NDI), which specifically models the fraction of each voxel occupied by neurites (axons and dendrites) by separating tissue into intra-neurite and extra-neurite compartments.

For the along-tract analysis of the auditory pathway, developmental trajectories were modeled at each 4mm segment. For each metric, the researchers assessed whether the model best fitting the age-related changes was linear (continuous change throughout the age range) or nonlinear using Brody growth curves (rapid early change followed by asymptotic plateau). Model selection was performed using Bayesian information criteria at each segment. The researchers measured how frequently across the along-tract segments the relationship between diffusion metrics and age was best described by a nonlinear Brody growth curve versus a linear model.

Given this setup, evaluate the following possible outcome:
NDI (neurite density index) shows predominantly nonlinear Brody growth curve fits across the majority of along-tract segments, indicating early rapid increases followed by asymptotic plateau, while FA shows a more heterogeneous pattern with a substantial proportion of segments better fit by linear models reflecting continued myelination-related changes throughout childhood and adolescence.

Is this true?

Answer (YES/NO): NO